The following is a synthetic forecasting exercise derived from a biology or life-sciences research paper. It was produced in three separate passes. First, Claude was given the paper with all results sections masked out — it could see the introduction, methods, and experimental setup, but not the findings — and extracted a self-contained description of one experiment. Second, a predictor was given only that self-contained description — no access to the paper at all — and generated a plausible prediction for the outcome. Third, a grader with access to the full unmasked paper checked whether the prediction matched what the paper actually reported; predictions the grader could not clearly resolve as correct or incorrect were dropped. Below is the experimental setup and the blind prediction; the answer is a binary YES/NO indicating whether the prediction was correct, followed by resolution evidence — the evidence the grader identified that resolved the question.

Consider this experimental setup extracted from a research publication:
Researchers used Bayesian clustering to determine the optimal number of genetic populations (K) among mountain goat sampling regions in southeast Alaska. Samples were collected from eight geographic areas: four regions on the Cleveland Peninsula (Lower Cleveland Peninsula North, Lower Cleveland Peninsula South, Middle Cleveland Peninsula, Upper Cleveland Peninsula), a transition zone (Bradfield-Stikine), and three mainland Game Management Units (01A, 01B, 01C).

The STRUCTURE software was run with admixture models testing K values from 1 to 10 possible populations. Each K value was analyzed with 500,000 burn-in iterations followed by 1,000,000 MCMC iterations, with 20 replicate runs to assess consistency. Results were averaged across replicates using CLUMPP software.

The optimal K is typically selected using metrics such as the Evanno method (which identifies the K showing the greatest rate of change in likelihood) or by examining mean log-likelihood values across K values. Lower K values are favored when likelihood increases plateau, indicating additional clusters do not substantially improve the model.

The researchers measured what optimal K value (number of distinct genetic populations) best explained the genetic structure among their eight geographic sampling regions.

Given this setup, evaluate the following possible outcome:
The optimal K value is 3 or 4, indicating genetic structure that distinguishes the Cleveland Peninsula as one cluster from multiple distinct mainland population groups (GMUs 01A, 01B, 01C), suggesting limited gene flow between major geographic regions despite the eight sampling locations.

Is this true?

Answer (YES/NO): NO